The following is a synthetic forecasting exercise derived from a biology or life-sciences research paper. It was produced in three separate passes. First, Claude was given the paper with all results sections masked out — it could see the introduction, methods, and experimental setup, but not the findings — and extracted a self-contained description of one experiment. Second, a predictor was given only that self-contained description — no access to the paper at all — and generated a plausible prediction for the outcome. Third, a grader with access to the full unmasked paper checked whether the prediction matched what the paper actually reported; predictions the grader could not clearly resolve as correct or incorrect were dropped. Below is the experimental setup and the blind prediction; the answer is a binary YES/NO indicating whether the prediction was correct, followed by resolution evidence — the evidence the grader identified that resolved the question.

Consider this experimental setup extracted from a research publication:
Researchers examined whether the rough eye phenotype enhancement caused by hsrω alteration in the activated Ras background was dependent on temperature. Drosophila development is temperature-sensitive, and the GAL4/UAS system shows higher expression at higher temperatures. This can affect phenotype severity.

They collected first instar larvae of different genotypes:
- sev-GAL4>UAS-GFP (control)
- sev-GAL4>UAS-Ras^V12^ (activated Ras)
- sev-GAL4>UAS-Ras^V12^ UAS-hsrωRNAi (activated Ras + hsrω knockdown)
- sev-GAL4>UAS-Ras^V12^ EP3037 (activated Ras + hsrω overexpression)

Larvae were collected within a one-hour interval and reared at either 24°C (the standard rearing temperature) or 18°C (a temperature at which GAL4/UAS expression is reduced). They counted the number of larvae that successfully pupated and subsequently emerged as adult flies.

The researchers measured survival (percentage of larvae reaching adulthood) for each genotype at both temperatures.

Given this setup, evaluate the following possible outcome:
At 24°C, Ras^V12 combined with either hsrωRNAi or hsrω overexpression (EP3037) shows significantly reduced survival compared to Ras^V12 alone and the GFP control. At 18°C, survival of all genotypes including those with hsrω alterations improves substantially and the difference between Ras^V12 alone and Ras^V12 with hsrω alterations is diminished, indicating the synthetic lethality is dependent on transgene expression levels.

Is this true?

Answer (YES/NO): YES